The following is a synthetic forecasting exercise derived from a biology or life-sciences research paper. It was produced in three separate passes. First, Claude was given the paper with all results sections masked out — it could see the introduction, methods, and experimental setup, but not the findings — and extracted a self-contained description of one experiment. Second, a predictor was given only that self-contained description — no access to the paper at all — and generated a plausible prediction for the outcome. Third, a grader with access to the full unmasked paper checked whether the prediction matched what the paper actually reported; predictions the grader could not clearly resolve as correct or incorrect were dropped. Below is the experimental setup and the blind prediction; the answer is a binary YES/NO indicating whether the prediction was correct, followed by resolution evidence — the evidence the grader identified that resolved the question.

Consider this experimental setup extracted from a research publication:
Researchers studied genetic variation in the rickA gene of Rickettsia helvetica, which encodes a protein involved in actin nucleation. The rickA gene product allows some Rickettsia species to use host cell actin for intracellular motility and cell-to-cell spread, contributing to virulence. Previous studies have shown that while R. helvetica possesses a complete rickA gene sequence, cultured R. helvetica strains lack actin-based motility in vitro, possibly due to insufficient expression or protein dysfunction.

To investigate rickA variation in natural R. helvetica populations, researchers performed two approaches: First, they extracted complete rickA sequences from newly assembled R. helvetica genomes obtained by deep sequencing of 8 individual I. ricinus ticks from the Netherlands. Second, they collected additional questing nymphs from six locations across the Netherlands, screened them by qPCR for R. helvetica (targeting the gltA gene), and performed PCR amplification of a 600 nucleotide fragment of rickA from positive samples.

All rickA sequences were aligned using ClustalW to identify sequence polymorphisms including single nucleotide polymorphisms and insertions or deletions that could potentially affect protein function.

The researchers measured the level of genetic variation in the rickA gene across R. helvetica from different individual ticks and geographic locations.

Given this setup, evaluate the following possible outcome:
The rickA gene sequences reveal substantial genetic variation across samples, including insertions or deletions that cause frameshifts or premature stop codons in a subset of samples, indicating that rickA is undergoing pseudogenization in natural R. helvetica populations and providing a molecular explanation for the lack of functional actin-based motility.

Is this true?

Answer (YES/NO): NO